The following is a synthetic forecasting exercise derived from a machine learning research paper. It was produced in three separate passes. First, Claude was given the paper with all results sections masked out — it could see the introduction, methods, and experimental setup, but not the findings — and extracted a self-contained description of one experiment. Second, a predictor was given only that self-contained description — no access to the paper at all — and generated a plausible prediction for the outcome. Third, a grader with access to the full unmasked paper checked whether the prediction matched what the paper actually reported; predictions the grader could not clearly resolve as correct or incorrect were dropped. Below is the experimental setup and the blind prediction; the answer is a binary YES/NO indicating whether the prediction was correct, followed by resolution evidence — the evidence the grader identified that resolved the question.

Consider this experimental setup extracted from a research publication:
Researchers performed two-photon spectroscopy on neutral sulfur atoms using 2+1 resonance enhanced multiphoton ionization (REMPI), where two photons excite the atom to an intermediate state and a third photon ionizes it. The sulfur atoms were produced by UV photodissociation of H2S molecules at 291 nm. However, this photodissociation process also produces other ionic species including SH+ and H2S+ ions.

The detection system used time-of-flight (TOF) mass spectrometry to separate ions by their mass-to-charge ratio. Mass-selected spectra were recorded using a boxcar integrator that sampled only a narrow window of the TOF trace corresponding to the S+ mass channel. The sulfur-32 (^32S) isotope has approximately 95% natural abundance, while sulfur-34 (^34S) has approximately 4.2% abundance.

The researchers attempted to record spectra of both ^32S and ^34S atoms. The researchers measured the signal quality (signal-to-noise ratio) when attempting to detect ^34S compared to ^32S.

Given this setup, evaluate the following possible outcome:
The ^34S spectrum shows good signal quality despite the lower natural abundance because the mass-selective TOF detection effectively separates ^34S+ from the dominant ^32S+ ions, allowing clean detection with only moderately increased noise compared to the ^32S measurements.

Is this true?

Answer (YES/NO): NO